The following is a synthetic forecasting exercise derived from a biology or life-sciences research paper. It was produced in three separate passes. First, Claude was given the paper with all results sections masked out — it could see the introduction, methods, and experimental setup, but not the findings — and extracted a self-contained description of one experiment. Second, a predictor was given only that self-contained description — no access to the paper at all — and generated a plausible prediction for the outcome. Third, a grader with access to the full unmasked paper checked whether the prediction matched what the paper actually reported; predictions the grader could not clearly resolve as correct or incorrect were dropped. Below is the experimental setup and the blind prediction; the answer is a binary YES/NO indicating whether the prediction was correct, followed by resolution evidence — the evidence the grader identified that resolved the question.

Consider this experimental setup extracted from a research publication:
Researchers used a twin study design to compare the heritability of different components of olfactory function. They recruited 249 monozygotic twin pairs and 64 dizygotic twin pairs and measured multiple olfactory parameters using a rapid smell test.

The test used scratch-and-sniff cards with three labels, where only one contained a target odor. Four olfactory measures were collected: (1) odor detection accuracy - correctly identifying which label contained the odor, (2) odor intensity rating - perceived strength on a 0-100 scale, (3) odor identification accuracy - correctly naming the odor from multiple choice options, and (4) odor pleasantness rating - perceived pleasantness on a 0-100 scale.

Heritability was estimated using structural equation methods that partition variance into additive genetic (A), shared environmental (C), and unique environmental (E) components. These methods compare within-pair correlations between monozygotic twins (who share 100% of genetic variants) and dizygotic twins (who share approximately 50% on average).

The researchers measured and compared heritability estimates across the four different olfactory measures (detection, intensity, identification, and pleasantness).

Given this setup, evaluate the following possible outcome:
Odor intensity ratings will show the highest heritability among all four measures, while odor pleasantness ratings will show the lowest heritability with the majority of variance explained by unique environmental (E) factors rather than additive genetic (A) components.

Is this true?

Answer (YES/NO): NO